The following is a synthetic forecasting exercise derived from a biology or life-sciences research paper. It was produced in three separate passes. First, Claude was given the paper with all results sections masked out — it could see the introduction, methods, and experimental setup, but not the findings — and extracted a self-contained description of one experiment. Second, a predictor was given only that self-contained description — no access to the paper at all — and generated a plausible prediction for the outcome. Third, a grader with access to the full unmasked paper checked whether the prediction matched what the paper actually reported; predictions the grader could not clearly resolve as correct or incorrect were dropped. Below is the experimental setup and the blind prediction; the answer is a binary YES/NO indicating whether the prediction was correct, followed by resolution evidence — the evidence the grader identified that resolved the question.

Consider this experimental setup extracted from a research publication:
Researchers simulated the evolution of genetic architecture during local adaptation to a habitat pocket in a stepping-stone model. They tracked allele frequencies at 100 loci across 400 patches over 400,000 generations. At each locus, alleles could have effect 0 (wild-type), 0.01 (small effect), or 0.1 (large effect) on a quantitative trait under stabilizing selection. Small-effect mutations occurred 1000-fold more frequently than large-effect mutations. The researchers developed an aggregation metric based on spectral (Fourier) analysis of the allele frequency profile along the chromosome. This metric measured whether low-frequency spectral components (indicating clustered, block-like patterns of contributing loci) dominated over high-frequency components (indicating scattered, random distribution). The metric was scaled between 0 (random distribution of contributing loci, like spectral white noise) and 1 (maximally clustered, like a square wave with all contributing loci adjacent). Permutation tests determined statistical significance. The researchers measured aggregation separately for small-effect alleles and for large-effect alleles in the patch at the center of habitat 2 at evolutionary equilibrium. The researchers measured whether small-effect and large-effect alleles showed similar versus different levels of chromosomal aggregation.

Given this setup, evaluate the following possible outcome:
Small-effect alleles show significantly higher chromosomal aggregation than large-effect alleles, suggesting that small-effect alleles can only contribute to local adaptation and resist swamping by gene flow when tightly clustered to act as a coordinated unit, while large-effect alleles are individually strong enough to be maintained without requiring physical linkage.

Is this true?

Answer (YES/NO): YES